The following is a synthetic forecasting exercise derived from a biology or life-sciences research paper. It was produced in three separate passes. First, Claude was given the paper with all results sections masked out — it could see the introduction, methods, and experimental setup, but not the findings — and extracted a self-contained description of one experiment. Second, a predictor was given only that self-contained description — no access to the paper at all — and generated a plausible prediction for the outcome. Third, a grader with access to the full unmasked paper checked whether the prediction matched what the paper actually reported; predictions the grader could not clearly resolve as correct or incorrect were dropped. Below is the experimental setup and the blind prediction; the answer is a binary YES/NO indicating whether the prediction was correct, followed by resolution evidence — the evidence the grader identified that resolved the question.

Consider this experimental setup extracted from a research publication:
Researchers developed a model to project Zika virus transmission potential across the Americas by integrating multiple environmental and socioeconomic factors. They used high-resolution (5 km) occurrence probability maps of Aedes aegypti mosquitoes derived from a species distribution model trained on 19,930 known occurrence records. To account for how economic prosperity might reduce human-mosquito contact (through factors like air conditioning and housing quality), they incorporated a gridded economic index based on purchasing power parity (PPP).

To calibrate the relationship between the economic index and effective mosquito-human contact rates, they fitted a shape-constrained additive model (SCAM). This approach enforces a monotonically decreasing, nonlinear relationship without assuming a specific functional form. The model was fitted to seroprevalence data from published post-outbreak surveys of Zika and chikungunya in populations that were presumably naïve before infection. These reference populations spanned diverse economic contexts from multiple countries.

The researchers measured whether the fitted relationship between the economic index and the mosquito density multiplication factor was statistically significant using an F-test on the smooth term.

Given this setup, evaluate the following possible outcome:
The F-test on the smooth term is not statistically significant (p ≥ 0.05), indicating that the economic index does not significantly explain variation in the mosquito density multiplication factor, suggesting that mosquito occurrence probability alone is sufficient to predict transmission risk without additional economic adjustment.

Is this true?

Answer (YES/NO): NO